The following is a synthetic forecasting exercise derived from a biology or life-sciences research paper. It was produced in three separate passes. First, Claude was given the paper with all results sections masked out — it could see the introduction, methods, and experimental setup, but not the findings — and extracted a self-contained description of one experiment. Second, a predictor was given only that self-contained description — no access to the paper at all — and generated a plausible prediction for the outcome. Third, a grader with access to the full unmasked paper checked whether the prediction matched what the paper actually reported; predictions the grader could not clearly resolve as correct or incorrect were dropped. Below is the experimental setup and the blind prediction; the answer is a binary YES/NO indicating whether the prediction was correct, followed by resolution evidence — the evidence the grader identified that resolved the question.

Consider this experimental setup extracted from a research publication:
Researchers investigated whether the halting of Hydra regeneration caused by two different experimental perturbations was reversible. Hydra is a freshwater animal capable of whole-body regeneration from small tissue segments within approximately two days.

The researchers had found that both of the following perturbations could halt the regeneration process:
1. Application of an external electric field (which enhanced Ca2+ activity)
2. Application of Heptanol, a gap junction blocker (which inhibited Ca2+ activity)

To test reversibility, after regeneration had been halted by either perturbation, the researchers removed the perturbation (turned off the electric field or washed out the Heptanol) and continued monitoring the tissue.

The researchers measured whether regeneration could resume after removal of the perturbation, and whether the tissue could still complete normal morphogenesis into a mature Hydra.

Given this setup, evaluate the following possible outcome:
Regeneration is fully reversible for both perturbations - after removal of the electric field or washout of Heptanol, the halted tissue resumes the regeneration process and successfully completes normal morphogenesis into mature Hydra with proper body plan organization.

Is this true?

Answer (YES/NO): YES